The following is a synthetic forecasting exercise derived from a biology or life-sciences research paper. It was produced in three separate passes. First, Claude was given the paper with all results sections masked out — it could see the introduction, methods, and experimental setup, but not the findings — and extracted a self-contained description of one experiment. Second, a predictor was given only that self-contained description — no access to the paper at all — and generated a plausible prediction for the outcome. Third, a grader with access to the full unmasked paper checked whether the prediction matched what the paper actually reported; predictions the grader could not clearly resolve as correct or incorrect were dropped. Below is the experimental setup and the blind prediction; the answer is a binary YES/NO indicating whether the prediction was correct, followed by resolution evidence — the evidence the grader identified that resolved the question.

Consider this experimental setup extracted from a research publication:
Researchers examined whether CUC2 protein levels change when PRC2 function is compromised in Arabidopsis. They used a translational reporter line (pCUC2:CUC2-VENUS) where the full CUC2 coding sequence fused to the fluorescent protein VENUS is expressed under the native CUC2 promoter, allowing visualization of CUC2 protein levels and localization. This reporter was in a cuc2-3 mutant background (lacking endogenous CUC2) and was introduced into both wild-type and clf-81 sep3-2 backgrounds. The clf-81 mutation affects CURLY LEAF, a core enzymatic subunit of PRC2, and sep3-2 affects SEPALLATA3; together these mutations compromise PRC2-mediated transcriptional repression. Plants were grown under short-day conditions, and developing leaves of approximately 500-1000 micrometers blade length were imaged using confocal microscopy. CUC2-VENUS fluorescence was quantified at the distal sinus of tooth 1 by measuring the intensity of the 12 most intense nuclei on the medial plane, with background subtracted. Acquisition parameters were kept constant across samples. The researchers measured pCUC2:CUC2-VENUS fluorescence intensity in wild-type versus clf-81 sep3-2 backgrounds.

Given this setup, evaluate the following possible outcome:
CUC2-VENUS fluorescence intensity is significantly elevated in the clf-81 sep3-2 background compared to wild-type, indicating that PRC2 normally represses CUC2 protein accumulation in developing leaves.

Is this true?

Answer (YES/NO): NO